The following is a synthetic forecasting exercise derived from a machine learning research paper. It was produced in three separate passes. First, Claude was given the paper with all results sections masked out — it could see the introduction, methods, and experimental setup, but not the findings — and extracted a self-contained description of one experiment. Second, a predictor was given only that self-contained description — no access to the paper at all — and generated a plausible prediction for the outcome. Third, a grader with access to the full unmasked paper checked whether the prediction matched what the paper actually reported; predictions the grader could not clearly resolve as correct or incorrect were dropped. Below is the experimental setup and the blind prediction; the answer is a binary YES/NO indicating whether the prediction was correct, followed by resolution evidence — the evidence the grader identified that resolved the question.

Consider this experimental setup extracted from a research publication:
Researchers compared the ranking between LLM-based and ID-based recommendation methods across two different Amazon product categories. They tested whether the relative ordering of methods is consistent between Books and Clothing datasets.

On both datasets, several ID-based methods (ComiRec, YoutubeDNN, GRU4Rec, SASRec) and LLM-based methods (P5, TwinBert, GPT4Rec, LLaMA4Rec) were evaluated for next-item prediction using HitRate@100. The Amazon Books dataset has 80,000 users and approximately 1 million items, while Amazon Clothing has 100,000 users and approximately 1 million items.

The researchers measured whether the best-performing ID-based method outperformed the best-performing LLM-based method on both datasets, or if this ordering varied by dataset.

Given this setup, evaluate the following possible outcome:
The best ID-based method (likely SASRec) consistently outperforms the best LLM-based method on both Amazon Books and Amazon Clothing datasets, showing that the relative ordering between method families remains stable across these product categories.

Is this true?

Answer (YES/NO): NO